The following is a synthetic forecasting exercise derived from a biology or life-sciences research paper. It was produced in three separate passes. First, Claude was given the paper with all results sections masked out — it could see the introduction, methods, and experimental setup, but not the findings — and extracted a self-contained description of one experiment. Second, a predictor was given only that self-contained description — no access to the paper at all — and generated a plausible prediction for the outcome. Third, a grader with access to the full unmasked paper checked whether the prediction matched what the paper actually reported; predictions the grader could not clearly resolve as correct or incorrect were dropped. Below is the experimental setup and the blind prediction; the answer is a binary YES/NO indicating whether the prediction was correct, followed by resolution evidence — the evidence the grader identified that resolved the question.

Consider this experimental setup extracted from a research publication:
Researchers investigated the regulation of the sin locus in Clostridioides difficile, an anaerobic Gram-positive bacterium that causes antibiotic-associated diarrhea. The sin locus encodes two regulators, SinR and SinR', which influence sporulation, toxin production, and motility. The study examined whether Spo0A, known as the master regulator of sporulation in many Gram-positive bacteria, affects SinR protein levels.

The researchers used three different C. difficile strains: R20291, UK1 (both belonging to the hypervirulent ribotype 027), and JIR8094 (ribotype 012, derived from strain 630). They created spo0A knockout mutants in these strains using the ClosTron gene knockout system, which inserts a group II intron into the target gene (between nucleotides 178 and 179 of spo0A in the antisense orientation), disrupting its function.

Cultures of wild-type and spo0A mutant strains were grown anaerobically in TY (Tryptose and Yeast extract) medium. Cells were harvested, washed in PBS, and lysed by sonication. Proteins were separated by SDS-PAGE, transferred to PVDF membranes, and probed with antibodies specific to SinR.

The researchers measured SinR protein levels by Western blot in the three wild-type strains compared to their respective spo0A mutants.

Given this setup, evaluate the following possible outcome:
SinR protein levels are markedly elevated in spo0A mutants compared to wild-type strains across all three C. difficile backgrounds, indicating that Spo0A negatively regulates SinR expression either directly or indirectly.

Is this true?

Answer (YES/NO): YES